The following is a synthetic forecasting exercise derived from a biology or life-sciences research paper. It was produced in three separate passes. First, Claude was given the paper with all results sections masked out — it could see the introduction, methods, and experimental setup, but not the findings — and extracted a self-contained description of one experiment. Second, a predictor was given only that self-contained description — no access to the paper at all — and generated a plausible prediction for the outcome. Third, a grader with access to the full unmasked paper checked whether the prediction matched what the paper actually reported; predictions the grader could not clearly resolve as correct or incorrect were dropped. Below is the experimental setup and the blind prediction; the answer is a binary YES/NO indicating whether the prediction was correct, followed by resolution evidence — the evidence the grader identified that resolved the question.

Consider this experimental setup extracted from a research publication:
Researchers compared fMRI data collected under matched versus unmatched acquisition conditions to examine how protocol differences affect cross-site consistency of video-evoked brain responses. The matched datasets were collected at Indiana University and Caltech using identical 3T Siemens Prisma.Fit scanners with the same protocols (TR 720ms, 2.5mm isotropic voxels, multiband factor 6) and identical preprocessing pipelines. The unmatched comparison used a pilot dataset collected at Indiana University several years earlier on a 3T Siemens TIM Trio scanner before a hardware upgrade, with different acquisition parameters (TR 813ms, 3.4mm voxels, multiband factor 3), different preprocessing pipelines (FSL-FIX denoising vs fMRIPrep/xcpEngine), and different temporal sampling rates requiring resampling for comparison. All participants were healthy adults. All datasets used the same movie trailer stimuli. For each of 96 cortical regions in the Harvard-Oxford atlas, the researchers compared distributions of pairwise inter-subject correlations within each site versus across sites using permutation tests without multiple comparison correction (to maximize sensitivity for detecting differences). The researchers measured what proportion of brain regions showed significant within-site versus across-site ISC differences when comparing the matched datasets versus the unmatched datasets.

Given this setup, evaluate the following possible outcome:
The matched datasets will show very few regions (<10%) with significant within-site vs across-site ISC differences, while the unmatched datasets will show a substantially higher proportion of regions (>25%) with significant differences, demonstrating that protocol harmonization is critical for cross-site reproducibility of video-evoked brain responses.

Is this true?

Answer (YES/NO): NO